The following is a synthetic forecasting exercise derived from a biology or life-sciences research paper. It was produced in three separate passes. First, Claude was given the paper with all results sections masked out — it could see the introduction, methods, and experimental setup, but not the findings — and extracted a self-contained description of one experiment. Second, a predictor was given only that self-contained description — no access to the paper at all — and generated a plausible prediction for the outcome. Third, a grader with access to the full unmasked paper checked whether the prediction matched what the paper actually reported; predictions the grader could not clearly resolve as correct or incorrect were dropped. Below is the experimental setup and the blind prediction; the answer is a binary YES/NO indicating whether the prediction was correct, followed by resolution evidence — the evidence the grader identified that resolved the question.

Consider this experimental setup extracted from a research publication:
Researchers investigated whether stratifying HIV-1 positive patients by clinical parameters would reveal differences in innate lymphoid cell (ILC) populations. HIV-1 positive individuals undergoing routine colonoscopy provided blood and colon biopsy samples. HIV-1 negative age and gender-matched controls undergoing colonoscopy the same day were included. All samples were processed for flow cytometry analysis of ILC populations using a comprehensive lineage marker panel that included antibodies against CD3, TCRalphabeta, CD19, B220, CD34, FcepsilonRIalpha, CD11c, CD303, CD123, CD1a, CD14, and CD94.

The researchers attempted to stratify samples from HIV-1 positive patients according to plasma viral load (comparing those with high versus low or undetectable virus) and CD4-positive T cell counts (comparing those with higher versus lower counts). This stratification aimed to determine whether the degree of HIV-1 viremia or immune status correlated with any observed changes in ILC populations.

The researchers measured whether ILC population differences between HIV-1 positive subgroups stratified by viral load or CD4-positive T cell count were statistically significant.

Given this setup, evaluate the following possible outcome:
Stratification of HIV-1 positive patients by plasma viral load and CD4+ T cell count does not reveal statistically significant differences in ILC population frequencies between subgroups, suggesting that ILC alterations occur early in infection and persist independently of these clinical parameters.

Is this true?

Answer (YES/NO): YES